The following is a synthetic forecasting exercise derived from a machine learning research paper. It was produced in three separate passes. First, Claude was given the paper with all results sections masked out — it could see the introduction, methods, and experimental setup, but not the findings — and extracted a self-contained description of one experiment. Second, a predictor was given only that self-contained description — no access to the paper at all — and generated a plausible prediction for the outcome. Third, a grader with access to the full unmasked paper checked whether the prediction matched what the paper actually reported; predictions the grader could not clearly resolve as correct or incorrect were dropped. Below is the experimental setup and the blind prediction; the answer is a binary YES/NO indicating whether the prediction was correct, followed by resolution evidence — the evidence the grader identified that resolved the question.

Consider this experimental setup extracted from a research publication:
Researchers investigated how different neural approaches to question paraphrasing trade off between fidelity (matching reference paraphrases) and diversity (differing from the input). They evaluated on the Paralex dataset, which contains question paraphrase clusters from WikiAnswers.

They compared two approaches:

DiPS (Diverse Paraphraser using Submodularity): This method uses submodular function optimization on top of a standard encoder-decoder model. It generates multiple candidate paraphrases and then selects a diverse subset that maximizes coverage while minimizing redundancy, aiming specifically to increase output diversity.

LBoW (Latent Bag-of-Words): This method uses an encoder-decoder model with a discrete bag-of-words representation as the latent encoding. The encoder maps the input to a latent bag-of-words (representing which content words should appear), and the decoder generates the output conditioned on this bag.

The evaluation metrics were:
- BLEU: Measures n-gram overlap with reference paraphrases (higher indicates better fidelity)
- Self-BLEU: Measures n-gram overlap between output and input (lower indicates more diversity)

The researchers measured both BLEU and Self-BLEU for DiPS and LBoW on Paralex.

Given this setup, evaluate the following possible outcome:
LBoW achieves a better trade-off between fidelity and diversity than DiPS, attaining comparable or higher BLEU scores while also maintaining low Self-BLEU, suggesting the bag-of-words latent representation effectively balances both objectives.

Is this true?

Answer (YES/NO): NO